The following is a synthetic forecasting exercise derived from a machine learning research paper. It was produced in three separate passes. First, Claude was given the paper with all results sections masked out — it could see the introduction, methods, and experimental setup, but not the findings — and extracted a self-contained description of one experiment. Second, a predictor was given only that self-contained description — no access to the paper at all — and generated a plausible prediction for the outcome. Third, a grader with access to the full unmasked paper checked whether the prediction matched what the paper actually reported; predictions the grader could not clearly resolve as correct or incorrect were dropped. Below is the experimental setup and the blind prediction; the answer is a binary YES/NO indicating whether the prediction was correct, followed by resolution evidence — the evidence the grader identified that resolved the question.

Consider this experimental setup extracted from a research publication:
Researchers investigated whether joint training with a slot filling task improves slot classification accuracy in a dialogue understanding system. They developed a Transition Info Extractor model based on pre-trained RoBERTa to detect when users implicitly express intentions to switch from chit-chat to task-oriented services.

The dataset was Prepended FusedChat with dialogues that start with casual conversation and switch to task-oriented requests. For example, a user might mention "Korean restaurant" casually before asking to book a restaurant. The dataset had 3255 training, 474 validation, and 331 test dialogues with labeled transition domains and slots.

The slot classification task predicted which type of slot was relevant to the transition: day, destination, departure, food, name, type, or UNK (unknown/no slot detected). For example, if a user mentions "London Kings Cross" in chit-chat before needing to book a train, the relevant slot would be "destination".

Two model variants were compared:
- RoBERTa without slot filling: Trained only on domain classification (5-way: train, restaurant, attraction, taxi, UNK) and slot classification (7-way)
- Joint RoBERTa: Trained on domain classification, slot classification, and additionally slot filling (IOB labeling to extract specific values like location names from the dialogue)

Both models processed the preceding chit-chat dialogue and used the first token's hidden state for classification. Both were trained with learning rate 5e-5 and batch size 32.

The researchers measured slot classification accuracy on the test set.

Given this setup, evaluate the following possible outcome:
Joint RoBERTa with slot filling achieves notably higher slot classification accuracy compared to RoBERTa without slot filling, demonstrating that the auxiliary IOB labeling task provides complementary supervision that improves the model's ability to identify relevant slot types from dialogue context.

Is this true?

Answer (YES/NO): YES